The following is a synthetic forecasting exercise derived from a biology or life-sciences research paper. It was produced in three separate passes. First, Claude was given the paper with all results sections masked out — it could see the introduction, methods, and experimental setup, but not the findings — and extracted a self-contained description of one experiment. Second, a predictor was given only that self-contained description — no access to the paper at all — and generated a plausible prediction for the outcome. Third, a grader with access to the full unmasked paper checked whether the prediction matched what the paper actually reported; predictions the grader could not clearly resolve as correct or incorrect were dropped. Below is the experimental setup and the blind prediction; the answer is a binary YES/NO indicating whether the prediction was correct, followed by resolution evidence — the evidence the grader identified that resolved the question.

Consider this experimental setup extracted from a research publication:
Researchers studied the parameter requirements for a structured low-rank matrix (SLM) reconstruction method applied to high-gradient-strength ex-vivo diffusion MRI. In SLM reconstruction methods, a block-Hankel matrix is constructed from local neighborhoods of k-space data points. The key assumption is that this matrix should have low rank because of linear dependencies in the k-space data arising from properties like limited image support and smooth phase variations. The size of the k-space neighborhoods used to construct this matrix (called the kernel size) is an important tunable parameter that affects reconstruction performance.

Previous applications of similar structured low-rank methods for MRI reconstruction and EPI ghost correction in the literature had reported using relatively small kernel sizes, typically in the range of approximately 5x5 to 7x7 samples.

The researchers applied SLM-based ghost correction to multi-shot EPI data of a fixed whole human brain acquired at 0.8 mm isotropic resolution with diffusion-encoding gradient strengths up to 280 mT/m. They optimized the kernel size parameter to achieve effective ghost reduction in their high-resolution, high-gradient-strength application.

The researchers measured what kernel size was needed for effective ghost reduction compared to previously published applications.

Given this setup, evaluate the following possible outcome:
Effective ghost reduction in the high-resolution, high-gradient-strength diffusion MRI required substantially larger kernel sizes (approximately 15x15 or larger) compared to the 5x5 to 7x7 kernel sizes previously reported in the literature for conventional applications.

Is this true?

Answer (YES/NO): YES